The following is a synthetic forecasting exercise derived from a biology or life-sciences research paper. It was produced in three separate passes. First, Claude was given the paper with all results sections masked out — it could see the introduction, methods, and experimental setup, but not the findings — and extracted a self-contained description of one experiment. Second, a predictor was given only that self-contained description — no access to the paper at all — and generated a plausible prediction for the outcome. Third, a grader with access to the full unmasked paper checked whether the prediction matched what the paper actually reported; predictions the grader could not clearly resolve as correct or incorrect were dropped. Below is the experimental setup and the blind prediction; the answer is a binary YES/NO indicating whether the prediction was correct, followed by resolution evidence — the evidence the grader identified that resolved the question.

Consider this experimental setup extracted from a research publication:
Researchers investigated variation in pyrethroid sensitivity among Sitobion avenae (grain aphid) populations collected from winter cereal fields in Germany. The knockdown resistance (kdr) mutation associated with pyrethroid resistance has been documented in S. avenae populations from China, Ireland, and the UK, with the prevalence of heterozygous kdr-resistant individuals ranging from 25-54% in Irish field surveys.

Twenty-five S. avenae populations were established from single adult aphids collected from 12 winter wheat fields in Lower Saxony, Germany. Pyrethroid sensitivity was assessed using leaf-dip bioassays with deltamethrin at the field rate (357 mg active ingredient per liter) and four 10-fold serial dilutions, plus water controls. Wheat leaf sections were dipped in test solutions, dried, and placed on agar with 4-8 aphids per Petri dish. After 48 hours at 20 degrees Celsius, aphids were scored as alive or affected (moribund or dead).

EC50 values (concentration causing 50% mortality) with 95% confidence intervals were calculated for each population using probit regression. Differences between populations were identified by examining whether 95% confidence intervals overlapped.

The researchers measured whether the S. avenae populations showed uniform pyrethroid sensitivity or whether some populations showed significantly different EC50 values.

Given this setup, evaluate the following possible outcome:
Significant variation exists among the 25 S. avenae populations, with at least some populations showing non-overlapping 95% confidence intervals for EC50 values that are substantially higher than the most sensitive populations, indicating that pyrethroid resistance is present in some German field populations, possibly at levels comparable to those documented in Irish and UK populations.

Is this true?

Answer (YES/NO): YES